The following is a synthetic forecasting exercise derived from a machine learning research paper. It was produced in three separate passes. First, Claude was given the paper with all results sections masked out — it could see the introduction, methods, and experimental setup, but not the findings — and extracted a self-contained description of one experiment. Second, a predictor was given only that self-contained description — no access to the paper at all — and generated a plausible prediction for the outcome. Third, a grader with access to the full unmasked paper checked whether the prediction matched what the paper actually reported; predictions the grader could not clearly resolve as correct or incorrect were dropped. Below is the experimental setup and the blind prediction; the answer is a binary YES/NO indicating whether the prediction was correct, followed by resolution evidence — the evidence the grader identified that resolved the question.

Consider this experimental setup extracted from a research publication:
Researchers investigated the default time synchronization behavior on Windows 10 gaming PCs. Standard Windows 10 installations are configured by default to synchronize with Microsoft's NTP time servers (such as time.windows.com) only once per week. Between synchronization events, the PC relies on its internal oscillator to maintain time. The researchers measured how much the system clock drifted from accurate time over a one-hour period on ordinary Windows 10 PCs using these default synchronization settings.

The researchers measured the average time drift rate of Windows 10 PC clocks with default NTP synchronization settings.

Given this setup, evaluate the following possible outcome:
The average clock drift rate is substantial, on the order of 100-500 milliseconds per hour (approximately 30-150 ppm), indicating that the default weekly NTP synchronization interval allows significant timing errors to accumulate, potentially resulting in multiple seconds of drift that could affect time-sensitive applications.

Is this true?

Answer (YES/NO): NO